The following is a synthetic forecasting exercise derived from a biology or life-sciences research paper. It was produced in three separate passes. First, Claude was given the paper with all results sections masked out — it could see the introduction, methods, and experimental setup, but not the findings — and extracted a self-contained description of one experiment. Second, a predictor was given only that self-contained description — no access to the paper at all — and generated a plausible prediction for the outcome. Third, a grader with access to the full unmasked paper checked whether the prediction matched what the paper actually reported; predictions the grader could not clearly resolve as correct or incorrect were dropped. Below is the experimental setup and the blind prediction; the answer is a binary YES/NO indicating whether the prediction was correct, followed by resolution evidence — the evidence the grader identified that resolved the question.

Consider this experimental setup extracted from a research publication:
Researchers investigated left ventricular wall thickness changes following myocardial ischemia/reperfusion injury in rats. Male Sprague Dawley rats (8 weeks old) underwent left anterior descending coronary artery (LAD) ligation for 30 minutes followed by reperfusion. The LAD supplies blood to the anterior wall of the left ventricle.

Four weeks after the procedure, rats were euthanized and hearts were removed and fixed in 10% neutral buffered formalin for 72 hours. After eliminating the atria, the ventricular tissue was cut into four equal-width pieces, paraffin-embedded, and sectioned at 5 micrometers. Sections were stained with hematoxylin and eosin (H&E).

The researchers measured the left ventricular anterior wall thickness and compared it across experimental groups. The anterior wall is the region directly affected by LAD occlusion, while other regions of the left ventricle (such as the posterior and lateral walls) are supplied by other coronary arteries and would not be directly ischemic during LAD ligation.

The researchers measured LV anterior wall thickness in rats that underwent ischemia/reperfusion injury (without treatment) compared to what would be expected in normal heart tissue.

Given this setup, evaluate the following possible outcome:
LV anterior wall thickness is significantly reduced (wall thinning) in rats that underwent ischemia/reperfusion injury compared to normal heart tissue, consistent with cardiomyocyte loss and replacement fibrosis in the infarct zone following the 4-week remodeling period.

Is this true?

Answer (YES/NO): YES